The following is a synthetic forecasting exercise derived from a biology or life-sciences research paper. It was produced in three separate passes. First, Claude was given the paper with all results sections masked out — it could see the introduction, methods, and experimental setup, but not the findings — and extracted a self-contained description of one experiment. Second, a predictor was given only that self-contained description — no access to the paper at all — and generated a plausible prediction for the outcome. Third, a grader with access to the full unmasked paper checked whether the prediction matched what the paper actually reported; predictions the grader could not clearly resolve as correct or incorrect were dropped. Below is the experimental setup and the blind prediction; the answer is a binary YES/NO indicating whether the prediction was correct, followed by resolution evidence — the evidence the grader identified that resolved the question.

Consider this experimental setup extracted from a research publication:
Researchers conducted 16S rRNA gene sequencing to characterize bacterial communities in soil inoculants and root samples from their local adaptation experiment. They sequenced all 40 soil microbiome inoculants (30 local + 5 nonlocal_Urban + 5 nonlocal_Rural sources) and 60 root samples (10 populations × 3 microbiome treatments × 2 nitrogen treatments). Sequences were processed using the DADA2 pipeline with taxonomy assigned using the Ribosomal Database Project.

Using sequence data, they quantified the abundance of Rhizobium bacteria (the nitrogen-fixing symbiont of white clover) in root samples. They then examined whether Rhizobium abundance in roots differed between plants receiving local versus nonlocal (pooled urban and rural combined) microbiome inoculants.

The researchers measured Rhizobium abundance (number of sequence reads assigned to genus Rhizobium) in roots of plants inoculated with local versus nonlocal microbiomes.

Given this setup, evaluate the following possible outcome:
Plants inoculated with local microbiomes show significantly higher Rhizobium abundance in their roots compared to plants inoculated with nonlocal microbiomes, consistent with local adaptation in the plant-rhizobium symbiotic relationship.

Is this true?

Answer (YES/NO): NO